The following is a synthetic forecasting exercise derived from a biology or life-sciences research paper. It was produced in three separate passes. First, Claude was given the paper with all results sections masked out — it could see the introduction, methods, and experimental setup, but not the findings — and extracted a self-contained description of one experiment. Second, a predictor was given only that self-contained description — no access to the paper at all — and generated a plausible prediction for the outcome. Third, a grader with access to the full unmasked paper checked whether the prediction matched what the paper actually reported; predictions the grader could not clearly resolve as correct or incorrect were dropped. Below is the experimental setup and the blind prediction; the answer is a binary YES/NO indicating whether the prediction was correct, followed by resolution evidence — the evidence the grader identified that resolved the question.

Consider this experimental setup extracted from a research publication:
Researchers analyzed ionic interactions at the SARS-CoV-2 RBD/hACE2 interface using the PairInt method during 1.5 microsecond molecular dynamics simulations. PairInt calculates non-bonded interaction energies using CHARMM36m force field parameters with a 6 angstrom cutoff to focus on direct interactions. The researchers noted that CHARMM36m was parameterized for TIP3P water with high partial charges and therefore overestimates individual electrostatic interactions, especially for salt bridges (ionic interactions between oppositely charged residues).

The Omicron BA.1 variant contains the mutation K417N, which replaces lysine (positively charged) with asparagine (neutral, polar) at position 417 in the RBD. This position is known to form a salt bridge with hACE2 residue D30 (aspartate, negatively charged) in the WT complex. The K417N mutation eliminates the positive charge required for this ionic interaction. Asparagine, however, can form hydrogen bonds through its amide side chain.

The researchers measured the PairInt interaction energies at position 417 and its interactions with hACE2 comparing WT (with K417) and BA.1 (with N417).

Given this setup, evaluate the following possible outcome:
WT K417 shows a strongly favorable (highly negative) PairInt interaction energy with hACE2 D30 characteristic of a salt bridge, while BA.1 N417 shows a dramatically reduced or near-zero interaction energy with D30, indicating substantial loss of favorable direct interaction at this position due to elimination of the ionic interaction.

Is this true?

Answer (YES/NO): YES